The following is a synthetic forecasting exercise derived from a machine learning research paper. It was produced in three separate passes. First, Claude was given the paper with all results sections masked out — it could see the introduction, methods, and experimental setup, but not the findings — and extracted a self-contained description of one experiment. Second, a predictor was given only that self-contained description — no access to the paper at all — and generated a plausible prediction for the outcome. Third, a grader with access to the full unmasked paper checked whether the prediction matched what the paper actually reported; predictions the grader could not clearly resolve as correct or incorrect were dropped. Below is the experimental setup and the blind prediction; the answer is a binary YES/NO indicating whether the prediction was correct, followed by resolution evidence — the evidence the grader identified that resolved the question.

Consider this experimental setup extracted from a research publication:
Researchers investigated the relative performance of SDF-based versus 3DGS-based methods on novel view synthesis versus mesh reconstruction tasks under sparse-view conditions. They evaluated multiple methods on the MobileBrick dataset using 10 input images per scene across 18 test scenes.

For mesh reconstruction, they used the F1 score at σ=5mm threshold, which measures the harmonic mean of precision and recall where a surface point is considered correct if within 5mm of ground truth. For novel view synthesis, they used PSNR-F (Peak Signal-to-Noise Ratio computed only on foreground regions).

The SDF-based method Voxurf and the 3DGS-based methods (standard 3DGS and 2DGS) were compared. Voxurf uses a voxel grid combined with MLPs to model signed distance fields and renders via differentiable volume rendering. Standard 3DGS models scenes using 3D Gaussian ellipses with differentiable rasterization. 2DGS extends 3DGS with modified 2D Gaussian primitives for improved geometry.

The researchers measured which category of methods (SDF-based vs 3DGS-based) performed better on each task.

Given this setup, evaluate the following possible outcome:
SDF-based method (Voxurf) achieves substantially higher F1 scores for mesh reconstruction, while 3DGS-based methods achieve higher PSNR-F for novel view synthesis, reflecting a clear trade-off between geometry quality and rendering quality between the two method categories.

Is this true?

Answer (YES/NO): YES